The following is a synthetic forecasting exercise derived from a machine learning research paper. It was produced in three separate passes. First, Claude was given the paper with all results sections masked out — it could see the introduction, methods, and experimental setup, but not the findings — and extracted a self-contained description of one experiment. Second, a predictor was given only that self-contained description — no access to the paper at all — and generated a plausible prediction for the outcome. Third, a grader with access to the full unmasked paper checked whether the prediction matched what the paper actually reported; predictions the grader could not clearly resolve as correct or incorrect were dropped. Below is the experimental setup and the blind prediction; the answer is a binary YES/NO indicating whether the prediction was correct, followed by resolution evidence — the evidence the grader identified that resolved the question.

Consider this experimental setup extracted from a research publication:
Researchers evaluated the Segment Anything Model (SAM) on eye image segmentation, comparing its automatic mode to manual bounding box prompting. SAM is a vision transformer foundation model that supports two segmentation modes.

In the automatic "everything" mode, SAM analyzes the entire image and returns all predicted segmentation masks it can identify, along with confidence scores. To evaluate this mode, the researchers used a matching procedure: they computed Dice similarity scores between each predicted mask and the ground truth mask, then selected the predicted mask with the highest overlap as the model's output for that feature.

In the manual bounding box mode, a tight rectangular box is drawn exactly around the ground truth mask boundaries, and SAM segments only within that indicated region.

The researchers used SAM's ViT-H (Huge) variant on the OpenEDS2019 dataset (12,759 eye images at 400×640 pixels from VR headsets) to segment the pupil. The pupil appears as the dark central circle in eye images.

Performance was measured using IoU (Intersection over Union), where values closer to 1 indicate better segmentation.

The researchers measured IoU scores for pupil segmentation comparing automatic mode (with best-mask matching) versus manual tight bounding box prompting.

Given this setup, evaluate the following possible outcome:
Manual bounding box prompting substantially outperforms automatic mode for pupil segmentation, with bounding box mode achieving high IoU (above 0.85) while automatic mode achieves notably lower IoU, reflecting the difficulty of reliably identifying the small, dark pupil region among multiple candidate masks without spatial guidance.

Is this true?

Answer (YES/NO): NO